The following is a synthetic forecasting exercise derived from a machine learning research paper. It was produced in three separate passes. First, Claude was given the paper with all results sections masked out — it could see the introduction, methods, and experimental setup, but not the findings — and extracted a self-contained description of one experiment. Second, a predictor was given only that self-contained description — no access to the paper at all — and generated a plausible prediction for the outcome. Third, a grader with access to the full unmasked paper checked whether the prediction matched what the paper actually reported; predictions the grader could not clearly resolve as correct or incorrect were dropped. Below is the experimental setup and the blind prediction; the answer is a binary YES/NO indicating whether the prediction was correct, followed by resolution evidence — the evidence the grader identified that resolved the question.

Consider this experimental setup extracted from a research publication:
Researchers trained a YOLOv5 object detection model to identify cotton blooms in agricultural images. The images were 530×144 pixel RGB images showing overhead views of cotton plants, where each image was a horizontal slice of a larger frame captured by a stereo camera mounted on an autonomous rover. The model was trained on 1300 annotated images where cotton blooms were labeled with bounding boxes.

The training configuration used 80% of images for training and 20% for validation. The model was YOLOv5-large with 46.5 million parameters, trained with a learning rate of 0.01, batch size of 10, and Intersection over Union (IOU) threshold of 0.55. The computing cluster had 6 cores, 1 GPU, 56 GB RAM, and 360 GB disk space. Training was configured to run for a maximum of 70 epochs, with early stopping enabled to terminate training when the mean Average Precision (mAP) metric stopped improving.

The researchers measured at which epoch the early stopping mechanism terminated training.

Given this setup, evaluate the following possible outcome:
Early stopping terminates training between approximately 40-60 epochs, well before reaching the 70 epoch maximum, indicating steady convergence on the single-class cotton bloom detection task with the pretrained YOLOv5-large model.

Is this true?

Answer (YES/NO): NO